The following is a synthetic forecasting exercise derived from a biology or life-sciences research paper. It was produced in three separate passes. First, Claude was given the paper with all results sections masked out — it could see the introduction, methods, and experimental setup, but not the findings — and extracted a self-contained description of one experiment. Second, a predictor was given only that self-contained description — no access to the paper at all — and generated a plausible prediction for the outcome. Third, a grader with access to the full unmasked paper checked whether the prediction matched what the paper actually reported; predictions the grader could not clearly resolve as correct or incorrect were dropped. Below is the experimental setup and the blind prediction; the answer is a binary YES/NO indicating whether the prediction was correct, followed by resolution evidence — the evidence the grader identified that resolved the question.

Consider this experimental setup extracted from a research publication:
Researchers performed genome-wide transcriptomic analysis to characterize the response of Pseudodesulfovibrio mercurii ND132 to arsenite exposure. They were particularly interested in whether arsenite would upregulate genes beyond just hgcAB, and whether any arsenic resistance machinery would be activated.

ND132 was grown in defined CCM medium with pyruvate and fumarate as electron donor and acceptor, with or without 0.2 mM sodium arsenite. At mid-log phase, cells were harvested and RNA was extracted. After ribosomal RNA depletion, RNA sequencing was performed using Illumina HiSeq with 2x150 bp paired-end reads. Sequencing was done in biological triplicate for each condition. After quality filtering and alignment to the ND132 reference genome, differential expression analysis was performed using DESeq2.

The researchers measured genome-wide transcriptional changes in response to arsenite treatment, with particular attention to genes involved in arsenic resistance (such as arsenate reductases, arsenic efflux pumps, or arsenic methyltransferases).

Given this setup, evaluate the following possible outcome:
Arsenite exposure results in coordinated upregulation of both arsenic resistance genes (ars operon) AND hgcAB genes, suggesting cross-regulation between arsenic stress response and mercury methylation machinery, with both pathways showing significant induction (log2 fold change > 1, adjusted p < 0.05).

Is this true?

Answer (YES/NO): YES